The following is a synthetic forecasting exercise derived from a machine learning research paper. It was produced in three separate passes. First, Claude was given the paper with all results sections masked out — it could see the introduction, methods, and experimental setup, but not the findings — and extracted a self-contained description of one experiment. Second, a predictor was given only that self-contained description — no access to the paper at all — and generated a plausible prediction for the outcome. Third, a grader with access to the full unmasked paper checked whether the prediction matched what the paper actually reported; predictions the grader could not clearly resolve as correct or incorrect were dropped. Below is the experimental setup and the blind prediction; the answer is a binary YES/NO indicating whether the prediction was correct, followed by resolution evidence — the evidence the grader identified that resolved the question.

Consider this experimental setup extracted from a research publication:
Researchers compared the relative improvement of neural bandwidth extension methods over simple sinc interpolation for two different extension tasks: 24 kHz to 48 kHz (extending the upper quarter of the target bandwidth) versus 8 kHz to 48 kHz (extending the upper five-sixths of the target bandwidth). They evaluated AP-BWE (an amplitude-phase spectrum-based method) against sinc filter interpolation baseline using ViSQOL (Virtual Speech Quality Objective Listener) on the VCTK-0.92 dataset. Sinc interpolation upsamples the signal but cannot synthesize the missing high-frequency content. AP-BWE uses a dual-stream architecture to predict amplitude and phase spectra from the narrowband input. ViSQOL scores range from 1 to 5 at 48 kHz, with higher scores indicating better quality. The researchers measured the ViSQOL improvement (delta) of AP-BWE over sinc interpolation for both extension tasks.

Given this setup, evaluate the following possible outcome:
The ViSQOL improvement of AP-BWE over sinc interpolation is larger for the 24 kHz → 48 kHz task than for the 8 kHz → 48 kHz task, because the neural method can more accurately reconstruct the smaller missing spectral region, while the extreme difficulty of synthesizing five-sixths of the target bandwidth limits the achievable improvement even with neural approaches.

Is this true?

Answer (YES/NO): NO